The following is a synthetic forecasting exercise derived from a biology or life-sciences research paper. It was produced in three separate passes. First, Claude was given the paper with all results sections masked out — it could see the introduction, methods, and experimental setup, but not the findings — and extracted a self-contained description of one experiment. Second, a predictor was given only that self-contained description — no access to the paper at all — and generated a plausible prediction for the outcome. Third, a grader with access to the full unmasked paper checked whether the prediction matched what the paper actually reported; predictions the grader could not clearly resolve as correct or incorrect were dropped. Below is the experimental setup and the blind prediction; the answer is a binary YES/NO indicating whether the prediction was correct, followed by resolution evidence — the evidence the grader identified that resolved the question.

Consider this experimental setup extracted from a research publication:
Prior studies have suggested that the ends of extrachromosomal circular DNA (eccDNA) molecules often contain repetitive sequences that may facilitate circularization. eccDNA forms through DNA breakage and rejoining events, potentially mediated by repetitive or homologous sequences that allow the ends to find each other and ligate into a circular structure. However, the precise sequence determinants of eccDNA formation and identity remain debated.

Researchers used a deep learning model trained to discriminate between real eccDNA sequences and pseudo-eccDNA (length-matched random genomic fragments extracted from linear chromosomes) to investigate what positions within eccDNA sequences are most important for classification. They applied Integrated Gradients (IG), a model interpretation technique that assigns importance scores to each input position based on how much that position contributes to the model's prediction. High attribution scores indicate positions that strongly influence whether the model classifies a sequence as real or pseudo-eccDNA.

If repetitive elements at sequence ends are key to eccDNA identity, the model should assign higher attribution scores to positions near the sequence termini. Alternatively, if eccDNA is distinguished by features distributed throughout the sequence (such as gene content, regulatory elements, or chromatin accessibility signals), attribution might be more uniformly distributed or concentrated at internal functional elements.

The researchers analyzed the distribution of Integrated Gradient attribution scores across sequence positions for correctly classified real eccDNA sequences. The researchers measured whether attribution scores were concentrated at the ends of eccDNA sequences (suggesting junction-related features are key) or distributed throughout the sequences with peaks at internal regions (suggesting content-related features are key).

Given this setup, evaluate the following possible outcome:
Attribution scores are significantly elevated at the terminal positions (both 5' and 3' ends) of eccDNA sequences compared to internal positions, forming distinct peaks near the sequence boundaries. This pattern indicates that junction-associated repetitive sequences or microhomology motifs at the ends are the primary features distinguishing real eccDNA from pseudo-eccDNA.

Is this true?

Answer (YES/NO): NO